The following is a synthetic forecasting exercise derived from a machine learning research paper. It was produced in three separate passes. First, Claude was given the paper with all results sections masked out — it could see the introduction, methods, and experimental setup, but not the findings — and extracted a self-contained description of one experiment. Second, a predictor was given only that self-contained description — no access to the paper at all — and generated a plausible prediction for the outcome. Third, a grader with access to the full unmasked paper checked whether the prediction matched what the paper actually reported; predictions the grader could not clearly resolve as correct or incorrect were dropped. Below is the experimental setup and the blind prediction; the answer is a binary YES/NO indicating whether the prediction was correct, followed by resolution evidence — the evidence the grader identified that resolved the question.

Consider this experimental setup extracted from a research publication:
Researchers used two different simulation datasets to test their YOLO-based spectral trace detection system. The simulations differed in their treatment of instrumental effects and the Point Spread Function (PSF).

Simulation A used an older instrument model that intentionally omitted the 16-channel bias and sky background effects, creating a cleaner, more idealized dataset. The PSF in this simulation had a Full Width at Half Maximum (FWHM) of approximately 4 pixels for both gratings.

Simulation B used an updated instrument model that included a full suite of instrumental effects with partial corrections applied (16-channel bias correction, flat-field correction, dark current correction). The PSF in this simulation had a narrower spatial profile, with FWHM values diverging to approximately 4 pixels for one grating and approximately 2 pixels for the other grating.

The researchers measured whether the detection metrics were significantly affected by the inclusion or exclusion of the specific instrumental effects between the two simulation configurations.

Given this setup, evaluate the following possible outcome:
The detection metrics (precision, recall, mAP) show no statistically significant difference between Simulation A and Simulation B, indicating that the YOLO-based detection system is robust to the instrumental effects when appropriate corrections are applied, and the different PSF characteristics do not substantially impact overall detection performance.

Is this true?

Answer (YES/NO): NO